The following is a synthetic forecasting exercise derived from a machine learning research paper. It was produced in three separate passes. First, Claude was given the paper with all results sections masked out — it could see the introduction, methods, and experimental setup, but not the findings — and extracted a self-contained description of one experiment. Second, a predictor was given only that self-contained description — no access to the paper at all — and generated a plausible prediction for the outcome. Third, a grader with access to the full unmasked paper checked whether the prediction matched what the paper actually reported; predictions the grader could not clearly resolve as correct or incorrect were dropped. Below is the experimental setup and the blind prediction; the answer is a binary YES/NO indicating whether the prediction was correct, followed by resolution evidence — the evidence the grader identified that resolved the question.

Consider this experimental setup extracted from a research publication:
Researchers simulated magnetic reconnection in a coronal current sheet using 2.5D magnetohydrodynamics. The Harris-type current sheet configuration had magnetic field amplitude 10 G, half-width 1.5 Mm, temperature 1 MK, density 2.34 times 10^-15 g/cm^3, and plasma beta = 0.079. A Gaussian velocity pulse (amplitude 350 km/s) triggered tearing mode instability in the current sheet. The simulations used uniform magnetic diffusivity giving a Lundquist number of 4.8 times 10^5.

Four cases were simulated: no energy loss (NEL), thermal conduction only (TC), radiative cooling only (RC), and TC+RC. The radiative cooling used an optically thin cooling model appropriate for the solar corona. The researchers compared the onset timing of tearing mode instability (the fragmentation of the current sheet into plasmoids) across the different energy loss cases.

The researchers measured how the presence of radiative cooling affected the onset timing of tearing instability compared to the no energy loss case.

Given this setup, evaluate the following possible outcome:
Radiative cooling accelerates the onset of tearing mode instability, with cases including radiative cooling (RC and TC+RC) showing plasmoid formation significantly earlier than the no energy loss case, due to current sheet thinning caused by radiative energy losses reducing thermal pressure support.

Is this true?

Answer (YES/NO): NO